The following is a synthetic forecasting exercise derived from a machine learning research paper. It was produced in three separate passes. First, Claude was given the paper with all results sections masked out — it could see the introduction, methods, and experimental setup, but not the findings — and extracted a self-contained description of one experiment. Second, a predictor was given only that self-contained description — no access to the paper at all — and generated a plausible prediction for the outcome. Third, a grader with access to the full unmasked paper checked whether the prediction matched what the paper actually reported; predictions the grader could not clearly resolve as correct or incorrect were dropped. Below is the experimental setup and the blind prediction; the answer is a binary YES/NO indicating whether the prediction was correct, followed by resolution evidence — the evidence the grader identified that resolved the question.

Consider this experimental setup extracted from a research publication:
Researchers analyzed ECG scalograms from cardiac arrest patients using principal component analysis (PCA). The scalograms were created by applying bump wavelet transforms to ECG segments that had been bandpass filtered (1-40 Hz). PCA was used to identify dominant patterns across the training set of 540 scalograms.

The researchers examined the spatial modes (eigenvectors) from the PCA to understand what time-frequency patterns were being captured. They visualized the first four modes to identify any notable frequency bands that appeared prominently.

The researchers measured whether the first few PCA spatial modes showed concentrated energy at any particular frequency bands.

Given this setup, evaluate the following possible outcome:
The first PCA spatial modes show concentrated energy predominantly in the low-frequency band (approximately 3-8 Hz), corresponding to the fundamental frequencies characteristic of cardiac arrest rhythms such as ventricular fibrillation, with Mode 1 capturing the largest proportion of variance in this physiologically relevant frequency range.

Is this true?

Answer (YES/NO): NO